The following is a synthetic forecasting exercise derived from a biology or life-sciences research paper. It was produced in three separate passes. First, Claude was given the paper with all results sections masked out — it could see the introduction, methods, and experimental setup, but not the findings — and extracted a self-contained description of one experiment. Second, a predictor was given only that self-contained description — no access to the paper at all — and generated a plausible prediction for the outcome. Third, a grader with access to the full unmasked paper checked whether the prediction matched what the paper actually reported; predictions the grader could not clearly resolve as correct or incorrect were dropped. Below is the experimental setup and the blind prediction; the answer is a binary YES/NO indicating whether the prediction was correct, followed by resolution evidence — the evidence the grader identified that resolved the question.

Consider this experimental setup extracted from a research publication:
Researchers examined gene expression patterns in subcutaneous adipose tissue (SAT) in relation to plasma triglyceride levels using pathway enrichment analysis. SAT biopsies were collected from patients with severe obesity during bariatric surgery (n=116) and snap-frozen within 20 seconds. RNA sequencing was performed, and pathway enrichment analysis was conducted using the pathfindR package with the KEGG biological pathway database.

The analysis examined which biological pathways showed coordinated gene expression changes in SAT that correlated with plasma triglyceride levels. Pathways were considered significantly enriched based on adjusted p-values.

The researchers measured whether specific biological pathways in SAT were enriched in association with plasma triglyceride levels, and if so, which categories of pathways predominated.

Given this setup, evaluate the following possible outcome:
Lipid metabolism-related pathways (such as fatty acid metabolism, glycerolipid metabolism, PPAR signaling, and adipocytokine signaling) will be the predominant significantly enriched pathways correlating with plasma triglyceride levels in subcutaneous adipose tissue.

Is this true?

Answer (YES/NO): NO